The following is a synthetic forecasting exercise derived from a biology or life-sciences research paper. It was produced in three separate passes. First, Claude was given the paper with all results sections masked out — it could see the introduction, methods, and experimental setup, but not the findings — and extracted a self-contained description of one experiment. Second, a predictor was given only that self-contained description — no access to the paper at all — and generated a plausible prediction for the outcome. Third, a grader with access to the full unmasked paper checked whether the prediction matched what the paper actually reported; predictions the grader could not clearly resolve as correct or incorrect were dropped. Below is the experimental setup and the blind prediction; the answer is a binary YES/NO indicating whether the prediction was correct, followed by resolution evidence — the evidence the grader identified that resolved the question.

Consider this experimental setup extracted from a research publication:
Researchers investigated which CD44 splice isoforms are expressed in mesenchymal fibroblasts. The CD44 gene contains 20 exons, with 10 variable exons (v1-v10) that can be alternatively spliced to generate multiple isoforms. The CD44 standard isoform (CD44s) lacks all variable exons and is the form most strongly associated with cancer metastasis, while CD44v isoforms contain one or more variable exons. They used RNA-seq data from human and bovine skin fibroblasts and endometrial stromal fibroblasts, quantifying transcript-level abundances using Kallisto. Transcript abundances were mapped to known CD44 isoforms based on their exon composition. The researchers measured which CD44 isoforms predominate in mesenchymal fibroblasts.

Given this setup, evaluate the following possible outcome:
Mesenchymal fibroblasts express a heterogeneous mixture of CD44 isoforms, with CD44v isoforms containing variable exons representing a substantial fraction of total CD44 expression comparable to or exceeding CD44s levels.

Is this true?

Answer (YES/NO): NO